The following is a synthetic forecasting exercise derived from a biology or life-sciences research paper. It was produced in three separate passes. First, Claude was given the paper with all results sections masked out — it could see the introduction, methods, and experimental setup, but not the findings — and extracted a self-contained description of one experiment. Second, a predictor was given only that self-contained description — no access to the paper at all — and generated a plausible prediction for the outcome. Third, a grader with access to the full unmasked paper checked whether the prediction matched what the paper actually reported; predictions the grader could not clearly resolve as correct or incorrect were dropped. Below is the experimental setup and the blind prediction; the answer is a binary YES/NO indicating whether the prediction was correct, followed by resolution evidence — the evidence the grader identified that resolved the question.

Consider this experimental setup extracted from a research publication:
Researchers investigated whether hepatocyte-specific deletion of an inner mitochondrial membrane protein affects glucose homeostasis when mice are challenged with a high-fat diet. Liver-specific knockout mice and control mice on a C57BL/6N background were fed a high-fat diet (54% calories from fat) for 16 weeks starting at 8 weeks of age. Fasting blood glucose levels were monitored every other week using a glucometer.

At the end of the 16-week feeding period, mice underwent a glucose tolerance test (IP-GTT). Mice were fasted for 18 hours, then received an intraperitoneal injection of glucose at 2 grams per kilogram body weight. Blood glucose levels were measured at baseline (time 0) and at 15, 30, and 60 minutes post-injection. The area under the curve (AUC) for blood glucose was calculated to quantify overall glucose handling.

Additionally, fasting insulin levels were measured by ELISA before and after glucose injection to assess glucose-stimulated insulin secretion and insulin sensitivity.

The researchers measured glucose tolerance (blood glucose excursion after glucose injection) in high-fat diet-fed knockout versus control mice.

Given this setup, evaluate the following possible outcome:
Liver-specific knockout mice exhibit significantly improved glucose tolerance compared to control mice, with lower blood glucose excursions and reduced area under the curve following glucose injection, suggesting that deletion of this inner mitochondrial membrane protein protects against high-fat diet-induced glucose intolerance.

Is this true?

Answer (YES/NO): NO